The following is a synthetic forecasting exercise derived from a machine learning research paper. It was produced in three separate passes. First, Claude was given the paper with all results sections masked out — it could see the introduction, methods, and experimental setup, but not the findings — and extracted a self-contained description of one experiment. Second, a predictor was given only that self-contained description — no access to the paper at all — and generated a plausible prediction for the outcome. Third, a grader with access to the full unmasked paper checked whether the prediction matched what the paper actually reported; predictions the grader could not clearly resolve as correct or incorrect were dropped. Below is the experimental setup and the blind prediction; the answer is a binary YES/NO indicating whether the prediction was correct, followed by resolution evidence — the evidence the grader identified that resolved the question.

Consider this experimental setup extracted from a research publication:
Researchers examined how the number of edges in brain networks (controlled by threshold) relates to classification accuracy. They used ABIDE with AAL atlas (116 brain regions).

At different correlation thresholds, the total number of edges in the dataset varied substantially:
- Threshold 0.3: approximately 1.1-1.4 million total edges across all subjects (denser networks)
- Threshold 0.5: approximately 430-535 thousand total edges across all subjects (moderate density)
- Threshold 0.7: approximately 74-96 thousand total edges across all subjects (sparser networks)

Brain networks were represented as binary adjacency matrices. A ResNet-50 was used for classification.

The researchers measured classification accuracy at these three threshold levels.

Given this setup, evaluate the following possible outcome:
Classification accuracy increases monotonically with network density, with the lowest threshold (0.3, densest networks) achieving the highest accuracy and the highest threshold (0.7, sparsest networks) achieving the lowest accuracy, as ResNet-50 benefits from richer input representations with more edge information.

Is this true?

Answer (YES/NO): NO